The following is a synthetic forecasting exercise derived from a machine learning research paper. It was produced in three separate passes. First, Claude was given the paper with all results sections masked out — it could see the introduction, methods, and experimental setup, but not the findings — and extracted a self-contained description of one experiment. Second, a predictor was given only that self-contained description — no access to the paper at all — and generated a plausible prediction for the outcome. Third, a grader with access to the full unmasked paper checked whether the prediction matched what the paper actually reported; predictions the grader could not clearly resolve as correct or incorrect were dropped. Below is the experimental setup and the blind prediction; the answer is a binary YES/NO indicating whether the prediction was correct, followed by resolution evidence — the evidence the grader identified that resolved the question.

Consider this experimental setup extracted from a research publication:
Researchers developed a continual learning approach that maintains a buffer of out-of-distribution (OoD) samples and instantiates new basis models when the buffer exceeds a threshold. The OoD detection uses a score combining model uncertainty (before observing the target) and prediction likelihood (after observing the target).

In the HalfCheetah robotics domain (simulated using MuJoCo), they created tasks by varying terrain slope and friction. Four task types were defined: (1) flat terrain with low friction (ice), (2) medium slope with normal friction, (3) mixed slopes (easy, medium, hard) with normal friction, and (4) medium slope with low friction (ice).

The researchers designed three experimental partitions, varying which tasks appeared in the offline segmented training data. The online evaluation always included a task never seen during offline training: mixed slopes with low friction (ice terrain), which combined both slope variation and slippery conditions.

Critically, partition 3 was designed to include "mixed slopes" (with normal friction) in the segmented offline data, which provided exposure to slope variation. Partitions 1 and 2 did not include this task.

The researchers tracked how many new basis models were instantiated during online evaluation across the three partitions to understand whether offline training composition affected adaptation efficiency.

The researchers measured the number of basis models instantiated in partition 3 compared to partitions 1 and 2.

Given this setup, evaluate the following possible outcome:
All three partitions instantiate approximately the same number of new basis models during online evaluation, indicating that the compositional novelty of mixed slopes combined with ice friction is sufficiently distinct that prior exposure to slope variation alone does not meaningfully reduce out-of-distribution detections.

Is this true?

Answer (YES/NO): NO